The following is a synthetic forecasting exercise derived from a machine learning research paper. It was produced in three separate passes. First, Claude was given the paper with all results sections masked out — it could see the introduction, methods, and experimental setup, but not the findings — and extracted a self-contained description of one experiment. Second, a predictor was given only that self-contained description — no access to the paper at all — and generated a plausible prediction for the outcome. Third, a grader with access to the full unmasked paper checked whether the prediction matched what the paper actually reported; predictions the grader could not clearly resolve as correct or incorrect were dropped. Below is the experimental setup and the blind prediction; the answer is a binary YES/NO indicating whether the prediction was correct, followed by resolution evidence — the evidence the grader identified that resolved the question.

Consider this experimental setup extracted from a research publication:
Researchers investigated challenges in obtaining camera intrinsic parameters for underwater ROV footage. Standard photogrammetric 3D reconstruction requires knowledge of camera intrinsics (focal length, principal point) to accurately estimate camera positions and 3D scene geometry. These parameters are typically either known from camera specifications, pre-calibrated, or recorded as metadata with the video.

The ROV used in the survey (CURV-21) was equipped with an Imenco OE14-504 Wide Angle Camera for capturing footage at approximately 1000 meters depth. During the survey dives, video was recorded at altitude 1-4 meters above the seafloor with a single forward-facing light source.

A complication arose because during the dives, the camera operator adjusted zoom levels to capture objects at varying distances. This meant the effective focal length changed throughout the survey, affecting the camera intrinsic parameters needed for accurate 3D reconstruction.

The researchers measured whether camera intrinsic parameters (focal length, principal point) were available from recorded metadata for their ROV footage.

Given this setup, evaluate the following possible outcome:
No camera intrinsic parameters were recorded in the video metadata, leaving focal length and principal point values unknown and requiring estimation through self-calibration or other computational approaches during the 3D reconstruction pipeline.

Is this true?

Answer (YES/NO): YES